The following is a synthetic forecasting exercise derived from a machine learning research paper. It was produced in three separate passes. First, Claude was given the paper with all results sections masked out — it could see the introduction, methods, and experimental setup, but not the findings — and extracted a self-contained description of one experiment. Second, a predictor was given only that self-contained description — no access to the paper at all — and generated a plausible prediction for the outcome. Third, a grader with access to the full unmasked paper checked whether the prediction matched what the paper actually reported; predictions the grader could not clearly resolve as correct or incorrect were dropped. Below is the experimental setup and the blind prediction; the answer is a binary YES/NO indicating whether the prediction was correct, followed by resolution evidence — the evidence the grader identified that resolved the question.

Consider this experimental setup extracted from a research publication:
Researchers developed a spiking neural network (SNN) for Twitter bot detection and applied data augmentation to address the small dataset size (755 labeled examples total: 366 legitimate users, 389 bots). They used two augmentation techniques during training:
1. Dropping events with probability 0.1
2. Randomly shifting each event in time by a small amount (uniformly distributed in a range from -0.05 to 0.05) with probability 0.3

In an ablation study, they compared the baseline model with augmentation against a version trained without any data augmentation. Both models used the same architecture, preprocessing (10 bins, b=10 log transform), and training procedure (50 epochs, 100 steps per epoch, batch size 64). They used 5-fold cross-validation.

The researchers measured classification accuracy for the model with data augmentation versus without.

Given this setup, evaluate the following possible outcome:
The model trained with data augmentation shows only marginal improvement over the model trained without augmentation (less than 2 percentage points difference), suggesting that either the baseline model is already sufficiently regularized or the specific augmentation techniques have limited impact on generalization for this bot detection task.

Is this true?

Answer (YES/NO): NO